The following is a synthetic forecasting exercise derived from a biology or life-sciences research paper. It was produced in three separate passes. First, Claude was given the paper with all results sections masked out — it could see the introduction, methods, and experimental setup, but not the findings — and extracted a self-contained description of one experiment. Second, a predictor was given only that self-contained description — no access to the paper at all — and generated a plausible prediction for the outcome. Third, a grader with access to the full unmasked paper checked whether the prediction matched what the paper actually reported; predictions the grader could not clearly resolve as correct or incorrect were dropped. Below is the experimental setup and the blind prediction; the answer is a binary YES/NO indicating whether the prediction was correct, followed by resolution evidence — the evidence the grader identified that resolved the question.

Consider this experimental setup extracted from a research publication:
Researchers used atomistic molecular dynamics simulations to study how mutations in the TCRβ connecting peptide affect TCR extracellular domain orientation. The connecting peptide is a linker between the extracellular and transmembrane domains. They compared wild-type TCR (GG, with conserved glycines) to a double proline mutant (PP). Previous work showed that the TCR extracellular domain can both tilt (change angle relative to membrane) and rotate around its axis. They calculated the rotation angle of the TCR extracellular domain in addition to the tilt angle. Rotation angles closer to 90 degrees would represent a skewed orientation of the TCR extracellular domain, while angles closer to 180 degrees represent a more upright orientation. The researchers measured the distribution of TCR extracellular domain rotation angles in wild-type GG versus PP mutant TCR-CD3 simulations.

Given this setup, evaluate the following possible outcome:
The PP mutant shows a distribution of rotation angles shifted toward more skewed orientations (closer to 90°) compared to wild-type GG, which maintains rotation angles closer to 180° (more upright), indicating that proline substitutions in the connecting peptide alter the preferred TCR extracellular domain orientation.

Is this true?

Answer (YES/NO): YES